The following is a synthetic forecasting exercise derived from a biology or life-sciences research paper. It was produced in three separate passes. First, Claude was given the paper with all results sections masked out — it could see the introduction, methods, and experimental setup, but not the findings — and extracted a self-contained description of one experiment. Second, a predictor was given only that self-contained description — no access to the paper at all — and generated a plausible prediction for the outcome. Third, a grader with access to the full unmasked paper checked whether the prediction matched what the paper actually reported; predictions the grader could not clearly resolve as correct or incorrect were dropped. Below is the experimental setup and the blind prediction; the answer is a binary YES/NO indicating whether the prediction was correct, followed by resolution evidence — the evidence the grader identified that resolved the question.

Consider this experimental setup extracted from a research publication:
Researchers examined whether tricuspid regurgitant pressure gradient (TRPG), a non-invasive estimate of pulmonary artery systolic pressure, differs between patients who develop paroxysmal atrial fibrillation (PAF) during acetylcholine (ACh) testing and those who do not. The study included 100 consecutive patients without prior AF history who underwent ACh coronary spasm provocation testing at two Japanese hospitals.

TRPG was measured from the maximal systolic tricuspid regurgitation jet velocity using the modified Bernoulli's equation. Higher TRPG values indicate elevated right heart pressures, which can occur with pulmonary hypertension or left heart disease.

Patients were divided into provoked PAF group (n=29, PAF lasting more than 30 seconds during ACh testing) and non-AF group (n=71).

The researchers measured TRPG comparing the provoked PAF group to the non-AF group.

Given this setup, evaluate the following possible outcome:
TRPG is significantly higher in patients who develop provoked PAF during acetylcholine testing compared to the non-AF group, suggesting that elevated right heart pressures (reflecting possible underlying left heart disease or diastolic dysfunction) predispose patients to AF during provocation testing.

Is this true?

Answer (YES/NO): YES